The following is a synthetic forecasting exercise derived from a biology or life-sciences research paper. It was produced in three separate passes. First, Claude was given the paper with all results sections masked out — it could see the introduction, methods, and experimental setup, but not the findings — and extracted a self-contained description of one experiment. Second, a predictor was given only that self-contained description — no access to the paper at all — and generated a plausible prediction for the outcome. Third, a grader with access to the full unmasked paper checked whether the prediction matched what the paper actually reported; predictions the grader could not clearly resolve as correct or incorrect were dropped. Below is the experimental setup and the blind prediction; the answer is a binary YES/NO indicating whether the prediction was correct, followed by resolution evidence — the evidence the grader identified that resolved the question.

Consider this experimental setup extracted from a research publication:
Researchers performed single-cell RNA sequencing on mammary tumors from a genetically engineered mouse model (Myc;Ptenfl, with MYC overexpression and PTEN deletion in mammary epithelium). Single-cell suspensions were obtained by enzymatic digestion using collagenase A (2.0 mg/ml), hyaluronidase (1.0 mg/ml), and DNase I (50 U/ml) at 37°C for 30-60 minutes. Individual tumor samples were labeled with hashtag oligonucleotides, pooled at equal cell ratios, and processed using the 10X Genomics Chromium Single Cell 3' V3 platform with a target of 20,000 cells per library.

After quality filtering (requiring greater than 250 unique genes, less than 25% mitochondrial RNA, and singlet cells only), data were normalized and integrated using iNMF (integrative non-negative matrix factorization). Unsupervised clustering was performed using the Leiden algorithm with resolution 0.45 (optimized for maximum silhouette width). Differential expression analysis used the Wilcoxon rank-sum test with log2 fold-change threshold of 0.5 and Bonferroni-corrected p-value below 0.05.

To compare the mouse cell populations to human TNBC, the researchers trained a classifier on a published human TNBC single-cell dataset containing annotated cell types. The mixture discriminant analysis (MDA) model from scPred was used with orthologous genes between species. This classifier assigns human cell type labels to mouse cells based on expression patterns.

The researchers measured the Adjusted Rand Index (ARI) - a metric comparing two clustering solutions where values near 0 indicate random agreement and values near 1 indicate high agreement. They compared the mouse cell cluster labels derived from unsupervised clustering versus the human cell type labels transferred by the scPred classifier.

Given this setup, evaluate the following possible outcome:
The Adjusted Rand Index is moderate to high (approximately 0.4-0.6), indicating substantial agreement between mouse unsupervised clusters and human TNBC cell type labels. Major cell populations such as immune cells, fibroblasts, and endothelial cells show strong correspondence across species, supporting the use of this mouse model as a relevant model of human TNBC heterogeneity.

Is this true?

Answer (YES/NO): YES